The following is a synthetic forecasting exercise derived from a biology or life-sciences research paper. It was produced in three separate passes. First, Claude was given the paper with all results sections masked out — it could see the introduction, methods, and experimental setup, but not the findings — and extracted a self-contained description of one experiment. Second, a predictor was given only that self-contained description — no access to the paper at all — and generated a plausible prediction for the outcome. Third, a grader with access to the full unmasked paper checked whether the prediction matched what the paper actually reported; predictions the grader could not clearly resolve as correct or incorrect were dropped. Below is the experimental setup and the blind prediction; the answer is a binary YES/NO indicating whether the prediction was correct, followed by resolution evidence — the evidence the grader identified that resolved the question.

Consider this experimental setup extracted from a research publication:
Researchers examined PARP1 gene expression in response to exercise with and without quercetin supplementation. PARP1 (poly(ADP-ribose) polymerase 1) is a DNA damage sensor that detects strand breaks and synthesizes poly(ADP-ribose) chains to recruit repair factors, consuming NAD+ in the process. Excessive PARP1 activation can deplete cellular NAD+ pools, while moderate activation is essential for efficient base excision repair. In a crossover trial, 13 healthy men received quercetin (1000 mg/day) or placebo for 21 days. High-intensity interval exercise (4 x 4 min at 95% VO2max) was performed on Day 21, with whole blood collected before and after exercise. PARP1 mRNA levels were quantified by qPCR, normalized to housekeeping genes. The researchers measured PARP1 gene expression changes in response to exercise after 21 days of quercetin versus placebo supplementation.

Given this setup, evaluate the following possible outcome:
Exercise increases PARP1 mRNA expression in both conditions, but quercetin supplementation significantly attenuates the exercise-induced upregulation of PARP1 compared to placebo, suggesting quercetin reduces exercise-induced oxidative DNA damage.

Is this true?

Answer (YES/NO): NO